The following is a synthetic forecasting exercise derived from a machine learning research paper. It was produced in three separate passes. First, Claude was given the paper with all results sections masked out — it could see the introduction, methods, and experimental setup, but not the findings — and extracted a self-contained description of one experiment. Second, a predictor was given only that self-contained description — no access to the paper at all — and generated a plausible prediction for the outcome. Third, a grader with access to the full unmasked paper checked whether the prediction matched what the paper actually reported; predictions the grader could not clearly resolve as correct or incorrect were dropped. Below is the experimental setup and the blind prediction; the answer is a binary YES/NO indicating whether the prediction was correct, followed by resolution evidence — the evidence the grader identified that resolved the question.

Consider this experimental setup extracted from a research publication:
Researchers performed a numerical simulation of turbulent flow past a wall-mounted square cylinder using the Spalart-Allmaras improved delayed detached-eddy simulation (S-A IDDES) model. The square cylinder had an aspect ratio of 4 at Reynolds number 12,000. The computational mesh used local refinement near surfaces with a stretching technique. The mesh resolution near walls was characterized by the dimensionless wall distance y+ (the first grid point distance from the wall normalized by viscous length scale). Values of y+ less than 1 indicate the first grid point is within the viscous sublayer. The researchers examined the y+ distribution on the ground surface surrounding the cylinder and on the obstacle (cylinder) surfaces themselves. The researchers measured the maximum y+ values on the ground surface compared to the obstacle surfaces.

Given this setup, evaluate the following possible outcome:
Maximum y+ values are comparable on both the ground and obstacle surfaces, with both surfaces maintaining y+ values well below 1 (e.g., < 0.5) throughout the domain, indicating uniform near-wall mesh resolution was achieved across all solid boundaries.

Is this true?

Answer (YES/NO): NO